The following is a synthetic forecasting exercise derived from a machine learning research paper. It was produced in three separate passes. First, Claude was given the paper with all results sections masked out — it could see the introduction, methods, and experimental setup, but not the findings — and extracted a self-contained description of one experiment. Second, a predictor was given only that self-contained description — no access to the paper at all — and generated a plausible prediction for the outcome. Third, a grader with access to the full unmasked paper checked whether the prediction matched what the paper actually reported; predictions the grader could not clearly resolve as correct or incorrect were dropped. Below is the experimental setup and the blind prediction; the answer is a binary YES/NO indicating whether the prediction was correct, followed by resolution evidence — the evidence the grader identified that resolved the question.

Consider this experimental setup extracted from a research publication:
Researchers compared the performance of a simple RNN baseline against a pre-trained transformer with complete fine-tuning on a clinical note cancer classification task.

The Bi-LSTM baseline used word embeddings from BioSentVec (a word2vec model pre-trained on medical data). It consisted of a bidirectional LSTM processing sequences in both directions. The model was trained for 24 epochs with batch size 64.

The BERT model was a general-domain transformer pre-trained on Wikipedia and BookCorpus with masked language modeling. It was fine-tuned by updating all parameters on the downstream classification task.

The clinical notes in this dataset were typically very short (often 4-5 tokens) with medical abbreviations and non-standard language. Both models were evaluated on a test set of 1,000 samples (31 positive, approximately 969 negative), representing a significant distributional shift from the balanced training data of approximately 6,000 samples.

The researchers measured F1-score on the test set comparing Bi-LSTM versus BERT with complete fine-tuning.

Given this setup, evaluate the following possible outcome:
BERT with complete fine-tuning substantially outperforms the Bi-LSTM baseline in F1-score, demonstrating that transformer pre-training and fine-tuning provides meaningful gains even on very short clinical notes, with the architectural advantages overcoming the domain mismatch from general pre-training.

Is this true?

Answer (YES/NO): NO